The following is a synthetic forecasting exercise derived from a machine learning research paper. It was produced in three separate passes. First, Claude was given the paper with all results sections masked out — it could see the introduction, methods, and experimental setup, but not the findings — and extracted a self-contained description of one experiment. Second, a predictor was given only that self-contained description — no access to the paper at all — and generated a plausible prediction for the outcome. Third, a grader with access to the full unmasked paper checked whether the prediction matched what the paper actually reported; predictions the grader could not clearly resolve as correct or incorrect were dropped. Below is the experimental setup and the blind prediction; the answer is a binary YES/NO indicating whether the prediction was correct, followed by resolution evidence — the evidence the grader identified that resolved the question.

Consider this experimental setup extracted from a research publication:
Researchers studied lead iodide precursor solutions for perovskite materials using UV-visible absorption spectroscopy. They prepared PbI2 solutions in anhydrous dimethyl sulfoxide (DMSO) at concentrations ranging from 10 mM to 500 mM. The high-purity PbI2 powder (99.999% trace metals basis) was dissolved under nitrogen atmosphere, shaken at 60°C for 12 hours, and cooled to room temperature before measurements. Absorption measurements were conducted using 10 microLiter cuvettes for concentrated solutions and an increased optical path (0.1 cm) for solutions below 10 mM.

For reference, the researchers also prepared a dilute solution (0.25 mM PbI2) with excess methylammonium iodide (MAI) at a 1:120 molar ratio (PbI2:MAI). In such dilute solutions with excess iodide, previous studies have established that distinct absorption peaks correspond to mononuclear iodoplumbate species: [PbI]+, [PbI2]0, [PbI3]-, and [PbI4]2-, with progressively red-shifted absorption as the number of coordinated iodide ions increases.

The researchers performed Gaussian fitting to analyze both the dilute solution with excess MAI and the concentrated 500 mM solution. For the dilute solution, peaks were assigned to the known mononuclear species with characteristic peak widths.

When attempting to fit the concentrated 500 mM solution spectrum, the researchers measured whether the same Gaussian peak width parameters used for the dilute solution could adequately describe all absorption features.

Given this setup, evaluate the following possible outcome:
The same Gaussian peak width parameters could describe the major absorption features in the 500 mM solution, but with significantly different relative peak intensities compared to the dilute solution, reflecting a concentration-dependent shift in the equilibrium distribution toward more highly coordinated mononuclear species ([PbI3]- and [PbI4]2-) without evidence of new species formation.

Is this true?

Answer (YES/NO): NO